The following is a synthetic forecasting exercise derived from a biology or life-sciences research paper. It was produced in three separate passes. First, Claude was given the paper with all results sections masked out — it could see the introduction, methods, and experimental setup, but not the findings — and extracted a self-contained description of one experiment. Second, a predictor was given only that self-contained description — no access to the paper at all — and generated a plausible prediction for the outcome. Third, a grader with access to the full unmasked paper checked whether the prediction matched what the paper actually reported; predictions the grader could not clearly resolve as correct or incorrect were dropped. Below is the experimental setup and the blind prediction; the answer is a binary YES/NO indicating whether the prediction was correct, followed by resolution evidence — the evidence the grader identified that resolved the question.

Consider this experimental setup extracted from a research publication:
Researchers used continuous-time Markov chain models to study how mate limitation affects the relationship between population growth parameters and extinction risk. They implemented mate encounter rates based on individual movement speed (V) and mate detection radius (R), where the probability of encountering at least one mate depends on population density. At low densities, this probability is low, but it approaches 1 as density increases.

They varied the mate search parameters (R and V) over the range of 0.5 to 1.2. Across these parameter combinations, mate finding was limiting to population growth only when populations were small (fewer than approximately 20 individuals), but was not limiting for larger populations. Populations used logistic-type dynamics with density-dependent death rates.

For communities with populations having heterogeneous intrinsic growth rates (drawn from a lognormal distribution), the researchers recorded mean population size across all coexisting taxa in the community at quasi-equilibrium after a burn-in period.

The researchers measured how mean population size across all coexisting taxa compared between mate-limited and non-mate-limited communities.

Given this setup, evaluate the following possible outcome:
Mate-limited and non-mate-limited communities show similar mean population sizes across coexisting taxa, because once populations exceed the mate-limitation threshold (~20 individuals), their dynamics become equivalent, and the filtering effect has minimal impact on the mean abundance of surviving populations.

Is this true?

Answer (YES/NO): NO